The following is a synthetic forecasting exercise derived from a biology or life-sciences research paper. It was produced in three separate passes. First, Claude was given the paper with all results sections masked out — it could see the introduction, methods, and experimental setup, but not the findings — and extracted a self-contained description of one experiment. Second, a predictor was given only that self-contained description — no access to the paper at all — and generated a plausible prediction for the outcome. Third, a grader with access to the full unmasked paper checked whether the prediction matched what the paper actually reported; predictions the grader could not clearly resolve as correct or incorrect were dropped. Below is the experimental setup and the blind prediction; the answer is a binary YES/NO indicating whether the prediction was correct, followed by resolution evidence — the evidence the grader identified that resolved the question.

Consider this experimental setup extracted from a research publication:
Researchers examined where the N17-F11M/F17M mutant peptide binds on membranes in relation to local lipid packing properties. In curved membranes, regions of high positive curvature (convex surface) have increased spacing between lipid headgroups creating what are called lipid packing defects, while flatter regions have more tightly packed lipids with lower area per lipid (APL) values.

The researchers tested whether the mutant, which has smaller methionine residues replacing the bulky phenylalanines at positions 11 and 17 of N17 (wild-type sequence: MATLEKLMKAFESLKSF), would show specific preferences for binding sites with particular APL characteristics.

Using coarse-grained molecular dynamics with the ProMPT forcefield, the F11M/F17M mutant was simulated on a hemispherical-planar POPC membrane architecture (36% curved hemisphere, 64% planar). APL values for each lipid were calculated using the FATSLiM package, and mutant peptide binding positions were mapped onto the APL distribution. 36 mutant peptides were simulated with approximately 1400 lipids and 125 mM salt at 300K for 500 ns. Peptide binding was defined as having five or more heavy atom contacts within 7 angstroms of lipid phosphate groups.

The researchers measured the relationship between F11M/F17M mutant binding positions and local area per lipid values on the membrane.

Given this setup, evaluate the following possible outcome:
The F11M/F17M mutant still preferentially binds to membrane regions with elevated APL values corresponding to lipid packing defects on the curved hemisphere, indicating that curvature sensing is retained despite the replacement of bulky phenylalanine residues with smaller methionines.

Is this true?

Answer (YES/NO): NO